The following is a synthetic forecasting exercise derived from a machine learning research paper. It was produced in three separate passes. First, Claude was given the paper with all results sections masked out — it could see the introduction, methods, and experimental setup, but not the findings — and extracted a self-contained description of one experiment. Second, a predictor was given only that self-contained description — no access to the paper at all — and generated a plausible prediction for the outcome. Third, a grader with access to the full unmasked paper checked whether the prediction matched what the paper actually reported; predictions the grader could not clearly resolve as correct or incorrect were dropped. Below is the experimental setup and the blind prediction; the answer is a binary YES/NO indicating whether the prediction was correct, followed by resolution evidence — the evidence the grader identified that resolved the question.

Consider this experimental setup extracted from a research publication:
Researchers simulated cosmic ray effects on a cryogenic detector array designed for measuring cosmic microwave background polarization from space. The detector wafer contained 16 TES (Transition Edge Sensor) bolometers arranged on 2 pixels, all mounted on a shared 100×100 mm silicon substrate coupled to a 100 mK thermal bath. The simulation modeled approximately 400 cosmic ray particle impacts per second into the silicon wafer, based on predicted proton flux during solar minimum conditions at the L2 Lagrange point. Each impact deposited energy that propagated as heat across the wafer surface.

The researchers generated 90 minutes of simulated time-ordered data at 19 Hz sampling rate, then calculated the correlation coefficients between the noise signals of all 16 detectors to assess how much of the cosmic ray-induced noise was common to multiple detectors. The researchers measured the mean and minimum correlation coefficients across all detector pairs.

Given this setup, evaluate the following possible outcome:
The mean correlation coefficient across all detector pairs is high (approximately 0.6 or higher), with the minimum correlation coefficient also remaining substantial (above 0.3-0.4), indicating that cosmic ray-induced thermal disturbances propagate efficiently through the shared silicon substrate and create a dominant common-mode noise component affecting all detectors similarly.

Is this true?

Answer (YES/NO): YES